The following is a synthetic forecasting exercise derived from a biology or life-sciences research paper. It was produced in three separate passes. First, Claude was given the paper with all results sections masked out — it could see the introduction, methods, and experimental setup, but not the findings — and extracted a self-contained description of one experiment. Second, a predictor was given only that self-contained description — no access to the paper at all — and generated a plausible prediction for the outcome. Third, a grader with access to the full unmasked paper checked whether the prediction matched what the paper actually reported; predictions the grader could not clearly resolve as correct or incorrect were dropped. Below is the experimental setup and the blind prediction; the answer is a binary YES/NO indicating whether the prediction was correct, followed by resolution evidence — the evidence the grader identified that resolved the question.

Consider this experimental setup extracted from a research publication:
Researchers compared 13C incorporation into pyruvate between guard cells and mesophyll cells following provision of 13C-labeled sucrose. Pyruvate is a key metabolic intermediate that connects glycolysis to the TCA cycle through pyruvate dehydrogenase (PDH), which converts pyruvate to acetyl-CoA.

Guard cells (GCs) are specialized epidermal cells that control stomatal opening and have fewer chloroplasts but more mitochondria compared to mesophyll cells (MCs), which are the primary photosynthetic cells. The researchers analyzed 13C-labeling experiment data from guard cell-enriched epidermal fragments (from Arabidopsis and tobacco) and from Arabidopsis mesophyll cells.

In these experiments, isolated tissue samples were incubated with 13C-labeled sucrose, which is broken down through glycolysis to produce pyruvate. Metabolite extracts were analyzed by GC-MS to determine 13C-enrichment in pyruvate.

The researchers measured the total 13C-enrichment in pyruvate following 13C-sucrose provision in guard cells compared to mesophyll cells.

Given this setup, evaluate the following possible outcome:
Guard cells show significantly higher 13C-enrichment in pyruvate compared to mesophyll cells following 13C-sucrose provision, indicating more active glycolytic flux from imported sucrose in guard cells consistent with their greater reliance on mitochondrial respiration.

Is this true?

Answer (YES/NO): YES